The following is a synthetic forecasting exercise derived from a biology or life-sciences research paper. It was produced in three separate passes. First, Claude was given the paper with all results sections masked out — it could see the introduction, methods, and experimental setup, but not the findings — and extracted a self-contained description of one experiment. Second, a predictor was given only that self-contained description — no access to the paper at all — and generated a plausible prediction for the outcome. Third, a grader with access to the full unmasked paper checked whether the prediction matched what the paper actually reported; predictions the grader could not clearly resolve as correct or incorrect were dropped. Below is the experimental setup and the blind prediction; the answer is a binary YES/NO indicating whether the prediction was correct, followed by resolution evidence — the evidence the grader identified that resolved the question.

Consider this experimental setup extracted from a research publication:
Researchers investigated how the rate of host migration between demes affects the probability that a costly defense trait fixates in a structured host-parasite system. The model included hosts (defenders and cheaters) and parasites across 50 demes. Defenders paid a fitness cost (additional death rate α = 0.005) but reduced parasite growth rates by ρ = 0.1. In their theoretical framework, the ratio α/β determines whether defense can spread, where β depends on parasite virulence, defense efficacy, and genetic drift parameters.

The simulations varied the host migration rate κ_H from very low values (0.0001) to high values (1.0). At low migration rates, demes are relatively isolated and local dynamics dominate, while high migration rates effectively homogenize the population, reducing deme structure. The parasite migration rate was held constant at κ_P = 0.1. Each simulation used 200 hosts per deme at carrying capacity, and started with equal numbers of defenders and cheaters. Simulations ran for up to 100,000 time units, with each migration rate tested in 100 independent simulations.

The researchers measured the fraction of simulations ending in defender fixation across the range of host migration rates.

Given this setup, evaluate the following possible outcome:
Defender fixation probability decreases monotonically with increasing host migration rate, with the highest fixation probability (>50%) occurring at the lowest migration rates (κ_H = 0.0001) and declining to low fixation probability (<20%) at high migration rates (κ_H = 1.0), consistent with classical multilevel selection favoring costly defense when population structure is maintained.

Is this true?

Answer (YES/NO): NO